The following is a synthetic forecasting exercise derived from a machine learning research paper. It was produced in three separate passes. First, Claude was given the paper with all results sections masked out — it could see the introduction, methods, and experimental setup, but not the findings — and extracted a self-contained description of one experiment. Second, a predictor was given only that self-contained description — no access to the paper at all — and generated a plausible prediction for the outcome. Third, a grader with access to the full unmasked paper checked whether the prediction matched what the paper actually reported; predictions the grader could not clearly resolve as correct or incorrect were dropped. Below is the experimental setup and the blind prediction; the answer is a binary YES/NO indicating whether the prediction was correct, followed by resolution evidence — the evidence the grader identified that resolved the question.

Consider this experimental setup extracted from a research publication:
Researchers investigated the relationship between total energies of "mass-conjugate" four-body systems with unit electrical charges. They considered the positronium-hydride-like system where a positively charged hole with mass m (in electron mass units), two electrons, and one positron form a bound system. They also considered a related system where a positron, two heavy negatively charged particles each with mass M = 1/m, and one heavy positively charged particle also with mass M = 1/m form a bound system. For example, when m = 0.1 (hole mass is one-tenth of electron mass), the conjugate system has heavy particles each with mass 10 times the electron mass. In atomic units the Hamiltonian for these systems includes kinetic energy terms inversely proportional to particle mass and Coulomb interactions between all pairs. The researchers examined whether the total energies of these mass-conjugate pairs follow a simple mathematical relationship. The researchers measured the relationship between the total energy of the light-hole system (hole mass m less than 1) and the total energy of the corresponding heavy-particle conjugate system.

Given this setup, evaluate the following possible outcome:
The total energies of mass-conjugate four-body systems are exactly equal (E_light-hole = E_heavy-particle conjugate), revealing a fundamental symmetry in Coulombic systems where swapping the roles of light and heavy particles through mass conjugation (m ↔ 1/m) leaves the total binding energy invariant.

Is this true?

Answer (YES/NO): NO